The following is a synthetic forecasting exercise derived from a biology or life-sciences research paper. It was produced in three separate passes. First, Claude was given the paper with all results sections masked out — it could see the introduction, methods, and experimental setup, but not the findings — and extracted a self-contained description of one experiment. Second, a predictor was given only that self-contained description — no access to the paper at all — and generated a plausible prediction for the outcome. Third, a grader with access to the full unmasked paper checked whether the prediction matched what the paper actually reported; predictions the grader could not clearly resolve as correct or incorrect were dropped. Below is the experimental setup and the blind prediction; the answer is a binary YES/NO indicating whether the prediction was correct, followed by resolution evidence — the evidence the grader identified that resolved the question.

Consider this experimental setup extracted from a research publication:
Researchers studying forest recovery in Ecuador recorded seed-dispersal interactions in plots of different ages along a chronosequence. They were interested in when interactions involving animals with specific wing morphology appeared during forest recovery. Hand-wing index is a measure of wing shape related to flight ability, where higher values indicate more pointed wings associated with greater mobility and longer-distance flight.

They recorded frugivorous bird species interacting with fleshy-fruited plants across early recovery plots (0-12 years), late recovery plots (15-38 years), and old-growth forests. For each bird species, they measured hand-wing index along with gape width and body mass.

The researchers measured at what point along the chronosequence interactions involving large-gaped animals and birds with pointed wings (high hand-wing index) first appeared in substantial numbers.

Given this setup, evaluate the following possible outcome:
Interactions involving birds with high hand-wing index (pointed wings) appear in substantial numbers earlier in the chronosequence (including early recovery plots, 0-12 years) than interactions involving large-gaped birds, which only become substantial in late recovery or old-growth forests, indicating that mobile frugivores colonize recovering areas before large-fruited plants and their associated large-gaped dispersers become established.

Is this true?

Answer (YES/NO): NO